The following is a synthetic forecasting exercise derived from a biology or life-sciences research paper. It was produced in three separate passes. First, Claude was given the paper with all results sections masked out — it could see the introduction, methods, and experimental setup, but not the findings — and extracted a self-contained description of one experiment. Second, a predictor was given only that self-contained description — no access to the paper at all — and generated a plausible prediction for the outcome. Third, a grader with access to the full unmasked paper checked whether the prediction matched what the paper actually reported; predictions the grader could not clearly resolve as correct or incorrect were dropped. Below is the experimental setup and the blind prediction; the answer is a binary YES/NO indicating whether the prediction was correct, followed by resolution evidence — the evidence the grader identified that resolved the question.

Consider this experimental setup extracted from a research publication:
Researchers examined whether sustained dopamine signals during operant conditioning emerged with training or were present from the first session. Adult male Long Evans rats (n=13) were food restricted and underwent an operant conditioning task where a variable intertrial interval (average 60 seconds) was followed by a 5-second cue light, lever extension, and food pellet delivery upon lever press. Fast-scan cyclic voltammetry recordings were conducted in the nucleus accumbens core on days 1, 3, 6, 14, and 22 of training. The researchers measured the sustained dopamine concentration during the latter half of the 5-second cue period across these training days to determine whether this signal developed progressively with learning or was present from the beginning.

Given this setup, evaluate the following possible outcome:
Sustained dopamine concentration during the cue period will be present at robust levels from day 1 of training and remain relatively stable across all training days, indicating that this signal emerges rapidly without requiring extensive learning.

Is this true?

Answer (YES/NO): YES